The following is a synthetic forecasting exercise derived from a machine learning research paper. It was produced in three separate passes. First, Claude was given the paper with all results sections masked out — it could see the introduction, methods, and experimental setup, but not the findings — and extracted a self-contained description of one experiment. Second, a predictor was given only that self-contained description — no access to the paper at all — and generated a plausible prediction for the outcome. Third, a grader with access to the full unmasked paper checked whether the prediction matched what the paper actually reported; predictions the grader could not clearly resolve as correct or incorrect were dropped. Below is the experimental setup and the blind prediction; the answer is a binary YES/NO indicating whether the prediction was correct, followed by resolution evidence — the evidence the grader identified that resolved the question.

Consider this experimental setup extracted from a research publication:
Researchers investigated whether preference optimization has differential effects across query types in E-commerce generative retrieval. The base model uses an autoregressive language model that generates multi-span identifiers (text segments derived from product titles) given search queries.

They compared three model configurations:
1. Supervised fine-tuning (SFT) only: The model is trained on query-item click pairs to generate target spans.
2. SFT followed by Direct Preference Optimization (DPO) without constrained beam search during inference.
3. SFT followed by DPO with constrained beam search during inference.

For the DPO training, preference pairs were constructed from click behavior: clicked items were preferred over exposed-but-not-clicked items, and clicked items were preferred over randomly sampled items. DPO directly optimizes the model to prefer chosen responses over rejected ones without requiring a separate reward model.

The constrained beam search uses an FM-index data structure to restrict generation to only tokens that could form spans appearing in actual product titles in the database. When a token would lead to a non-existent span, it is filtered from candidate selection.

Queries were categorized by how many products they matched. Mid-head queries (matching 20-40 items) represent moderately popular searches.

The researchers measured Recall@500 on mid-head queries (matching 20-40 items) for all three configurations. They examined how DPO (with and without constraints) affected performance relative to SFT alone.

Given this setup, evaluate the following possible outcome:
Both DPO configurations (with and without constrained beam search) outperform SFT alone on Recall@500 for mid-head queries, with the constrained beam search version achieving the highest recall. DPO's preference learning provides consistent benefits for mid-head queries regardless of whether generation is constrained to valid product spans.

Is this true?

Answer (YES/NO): NO